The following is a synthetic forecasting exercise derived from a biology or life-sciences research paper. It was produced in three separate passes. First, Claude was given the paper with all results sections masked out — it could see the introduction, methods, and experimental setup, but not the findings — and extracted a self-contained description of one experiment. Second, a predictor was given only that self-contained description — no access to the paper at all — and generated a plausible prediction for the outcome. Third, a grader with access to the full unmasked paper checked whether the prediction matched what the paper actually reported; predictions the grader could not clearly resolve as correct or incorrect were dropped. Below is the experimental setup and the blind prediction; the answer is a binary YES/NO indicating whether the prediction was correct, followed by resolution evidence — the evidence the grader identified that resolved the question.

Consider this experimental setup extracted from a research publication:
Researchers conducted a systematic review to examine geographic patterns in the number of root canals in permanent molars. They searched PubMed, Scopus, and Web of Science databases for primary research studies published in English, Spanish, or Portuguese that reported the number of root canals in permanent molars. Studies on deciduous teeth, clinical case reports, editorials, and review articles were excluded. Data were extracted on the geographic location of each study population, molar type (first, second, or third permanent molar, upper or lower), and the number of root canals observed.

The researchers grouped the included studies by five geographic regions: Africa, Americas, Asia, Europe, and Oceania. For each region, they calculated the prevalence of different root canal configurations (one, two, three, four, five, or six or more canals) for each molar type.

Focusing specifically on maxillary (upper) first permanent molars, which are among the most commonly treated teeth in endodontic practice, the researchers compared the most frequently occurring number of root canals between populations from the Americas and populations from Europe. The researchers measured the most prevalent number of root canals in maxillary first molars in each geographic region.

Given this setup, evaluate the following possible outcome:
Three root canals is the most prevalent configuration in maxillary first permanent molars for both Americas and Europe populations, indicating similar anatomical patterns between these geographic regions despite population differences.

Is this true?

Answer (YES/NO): NO